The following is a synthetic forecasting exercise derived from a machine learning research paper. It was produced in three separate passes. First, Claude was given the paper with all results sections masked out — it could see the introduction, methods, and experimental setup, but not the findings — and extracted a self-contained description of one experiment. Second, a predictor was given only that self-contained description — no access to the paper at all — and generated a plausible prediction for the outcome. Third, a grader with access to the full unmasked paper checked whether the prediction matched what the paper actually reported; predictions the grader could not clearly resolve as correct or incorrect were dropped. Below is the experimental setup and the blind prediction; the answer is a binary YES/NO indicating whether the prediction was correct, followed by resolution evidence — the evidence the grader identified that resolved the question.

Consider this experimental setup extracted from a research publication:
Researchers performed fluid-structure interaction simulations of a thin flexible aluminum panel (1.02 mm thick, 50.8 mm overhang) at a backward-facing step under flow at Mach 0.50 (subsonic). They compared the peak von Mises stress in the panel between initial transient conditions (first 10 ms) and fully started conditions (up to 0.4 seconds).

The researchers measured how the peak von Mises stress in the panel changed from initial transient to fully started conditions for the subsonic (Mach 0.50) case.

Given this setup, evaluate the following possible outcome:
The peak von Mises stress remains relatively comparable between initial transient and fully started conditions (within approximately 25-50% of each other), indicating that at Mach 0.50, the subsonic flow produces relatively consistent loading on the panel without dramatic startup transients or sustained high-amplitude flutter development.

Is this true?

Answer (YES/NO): NO